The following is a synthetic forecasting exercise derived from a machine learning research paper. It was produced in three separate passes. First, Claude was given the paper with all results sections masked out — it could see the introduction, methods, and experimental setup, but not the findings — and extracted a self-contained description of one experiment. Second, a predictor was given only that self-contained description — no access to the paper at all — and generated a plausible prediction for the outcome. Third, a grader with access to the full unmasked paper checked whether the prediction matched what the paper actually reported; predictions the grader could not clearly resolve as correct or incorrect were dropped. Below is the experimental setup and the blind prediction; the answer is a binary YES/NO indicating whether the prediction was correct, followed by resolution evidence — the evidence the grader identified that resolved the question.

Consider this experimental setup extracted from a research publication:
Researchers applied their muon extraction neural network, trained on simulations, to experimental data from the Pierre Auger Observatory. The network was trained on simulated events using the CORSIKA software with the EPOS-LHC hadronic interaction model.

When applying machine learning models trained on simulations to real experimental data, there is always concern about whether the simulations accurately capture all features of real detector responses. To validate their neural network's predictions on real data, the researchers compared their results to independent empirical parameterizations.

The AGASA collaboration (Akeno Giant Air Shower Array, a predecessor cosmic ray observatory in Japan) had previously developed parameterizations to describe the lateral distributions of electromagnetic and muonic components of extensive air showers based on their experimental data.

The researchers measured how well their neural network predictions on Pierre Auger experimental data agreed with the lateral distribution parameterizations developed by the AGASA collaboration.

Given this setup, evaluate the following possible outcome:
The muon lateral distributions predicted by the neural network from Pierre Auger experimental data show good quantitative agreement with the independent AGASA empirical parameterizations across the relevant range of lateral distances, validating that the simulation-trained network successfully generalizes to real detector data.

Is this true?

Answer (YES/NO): YES